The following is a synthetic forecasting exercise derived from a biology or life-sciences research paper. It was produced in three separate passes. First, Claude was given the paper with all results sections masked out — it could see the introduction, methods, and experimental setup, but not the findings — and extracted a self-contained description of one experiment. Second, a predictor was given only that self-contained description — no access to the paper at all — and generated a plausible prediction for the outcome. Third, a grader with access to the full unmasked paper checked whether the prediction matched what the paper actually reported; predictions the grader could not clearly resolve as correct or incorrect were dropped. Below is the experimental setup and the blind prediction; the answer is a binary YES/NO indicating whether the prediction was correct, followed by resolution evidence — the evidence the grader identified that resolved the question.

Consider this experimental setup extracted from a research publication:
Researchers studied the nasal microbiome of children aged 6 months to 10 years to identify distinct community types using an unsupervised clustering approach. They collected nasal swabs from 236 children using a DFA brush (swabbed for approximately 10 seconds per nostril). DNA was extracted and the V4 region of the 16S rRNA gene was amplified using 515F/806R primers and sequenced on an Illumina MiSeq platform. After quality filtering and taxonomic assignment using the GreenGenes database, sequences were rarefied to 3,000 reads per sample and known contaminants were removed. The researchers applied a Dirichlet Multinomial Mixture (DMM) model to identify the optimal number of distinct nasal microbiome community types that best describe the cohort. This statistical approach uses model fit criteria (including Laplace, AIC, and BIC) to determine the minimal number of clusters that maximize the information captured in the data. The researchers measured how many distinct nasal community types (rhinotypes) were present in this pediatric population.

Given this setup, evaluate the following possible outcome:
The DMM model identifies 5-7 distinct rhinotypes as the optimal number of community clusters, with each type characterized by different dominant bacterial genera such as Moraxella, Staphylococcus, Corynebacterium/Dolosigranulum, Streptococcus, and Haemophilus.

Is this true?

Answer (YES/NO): NO